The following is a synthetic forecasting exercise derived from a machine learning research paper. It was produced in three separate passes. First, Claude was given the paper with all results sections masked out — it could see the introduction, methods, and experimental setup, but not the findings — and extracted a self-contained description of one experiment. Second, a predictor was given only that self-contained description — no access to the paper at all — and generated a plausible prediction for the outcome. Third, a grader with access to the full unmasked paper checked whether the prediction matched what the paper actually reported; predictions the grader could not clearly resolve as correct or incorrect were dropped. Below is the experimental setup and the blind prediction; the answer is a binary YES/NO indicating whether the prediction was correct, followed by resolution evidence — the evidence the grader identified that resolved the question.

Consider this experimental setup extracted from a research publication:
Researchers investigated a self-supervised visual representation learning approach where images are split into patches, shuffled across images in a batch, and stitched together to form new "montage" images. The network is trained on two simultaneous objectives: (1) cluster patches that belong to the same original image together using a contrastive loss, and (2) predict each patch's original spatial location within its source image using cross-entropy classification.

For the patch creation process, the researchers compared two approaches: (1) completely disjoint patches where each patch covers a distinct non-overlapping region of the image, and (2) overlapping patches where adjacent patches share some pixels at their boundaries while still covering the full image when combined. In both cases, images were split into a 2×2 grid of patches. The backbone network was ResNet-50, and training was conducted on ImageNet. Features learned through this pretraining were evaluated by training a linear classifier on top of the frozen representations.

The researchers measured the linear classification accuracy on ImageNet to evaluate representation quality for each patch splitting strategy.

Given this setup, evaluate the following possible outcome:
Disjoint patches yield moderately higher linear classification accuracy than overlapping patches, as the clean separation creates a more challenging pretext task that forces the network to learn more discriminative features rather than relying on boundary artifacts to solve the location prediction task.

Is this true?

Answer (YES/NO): NO